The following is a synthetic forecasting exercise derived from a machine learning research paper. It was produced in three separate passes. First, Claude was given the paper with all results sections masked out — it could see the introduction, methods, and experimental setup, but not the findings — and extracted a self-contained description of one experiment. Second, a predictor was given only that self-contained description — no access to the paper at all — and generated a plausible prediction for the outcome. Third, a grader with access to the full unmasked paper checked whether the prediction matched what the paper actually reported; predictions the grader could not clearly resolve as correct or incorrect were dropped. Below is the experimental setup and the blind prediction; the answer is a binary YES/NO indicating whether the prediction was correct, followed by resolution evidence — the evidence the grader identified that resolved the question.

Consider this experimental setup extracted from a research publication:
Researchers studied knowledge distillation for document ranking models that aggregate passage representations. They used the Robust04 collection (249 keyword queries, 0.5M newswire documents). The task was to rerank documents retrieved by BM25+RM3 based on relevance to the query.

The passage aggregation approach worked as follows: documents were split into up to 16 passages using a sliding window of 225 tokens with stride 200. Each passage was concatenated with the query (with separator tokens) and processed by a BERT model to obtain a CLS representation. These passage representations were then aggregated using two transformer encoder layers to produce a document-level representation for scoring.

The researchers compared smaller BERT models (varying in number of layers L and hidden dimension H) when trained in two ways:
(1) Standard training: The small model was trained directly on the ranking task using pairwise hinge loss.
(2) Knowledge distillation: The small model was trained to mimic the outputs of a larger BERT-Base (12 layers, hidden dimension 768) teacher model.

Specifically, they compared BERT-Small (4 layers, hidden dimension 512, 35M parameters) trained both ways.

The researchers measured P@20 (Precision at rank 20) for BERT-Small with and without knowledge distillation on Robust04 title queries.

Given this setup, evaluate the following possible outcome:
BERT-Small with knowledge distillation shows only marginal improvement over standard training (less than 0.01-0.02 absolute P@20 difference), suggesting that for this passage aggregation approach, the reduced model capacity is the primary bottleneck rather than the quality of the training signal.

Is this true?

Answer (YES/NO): NO